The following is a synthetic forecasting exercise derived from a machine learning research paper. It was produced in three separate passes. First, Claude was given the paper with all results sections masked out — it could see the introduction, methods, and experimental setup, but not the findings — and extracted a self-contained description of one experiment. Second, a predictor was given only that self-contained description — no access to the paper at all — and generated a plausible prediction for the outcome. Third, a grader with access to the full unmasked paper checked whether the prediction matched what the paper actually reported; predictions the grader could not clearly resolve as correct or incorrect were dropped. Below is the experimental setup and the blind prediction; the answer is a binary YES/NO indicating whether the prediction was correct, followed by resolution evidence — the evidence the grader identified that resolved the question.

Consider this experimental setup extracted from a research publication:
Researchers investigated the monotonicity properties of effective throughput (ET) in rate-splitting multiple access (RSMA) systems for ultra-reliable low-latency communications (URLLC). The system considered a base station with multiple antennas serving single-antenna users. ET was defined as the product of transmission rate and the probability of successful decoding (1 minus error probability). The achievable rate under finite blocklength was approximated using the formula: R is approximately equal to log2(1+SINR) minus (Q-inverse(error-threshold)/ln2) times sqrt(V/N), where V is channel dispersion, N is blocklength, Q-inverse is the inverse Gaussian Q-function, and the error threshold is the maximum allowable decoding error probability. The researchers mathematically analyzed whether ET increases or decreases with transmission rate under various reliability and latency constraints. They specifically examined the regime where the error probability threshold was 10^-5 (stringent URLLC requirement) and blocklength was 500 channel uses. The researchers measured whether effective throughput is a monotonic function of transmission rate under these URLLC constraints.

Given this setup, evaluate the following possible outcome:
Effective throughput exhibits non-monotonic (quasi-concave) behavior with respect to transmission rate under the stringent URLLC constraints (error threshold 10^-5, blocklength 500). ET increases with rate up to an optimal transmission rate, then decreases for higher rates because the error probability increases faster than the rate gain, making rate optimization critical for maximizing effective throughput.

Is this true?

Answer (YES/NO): NO